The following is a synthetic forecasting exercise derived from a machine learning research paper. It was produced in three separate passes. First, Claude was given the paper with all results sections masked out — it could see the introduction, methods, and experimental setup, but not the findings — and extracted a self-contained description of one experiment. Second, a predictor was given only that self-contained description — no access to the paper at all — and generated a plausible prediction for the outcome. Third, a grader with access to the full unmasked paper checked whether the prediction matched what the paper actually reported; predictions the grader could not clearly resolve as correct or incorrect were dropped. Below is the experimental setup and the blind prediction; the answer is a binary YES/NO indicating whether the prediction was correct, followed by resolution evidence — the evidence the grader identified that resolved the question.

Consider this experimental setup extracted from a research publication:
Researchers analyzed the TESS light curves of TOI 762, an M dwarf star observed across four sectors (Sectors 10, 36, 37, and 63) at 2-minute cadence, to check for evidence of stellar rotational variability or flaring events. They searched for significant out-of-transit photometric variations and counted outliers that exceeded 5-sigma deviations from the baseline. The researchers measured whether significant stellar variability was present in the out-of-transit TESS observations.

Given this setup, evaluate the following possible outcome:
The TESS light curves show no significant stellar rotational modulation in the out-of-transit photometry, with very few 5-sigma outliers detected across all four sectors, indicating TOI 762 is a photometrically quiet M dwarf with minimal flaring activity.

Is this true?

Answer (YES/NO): YES